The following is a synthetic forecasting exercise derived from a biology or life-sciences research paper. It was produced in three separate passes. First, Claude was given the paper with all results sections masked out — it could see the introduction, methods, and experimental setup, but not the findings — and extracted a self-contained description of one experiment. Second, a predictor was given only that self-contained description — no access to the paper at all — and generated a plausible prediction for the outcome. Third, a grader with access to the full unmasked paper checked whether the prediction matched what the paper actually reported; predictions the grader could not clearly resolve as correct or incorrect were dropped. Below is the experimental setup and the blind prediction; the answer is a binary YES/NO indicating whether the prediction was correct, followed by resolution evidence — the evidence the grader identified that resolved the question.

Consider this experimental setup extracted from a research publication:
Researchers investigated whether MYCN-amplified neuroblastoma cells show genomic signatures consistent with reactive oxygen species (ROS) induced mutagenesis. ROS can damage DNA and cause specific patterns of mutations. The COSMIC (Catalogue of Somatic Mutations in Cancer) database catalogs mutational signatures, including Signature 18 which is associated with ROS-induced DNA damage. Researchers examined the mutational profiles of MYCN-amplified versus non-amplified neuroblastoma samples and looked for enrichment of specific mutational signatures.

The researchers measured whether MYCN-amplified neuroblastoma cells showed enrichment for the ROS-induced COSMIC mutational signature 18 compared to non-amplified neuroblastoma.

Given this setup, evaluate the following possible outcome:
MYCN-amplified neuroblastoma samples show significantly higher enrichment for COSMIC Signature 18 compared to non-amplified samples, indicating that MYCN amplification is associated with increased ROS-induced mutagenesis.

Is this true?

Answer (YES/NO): YES